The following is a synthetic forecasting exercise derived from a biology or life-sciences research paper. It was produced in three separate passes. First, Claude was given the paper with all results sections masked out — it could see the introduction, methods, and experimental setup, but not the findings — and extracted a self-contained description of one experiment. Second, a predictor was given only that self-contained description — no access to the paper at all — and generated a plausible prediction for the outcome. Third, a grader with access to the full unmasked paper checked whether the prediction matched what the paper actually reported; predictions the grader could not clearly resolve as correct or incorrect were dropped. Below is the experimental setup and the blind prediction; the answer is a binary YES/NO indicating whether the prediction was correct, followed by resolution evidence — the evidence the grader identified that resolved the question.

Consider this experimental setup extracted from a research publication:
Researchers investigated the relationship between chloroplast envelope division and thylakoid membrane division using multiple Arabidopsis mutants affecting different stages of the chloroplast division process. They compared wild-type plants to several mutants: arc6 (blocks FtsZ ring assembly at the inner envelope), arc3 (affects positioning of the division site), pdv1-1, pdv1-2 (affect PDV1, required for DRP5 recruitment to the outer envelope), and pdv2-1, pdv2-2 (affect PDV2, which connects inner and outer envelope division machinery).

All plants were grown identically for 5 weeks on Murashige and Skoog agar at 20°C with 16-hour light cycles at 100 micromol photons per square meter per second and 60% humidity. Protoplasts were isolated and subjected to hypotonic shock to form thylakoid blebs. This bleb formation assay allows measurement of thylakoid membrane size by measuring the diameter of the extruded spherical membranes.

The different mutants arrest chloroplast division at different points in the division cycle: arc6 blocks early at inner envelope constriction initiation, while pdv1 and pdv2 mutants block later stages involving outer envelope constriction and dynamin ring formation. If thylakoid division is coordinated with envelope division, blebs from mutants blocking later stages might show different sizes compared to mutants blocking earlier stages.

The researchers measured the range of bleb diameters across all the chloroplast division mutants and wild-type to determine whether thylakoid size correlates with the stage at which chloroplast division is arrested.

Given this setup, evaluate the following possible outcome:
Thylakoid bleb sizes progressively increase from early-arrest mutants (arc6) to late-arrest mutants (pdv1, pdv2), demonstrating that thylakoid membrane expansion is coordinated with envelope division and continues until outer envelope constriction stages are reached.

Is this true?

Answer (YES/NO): NO